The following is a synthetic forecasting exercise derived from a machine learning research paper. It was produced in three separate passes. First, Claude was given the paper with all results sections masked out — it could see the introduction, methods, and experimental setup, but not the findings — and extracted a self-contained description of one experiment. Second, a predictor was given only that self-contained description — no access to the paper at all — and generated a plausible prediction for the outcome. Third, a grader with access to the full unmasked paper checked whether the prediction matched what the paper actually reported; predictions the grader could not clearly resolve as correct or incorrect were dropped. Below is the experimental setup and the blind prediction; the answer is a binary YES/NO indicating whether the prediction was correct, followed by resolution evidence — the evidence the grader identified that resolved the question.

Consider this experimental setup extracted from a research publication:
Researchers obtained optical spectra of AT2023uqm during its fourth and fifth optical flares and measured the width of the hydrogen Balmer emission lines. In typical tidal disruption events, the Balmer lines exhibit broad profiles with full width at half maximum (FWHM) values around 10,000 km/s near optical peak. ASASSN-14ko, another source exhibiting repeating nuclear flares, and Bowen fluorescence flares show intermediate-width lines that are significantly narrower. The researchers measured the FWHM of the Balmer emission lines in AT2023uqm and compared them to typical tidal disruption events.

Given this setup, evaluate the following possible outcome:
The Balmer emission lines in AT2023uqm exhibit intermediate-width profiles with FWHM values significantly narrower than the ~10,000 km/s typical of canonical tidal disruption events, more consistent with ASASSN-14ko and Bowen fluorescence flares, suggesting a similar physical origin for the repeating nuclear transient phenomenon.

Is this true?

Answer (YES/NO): YES